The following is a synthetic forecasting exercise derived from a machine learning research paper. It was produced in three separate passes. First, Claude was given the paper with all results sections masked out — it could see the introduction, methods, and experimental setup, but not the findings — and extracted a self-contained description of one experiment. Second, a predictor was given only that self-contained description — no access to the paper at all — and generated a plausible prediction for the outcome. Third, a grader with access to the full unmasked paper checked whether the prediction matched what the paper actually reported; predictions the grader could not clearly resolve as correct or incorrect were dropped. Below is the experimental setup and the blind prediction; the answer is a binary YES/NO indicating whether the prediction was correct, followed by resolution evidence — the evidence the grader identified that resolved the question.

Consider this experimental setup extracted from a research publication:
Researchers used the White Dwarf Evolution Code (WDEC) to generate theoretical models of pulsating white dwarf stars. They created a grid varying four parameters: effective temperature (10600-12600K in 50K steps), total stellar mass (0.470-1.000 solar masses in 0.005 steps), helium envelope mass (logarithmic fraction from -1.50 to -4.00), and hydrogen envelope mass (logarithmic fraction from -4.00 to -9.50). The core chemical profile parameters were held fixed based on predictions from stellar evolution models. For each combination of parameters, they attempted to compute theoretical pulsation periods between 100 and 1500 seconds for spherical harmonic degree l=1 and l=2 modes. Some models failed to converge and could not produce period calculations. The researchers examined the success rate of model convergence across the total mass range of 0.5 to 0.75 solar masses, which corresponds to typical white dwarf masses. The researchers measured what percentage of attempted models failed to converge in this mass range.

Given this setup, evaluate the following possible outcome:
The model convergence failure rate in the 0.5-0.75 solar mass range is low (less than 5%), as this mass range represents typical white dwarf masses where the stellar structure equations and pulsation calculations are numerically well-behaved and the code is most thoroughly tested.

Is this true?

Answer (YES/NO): YES